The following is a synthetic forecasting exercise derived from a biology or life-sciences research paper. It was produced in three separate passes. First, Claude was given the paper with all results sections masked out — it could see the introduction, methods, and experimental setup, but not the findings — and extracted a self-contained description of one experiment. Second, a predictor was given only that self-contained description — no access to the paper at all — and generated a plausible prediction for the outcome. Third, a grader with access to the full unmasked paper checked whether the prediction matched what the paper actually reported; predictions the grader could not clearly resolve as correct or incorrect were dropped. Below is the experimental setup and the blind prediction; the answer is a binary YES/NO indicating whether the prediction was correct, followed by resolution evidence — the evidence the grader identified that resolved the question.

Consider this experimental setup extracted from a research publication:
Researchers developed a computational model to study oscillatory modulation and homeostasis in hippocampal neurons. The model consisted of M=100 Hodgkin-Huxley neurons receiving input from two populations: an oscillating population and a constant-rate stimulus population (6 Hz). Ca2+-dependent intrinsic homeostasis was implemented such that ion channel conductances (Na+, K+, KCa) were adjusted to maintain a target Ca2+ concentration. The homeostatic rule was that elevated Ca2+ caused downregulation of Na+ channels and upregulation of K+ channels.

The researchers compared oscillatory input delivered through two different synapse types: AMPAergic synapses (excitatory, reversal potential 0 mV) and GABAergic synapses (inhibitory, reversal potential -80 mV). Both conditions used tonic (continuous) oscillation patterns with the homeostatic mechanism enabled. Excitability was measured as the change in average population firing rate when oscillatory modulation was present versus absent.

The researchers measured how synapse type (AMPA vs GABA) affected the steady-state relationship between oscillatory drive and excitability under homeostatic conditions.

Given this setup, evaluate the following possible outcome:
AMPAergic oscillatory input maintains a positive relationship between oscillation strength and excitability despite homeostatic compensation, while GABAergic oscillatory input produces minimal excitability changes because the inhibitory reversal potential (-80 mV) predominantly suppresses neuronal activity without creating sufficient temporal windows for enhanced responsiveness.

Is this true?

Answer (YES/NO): NO